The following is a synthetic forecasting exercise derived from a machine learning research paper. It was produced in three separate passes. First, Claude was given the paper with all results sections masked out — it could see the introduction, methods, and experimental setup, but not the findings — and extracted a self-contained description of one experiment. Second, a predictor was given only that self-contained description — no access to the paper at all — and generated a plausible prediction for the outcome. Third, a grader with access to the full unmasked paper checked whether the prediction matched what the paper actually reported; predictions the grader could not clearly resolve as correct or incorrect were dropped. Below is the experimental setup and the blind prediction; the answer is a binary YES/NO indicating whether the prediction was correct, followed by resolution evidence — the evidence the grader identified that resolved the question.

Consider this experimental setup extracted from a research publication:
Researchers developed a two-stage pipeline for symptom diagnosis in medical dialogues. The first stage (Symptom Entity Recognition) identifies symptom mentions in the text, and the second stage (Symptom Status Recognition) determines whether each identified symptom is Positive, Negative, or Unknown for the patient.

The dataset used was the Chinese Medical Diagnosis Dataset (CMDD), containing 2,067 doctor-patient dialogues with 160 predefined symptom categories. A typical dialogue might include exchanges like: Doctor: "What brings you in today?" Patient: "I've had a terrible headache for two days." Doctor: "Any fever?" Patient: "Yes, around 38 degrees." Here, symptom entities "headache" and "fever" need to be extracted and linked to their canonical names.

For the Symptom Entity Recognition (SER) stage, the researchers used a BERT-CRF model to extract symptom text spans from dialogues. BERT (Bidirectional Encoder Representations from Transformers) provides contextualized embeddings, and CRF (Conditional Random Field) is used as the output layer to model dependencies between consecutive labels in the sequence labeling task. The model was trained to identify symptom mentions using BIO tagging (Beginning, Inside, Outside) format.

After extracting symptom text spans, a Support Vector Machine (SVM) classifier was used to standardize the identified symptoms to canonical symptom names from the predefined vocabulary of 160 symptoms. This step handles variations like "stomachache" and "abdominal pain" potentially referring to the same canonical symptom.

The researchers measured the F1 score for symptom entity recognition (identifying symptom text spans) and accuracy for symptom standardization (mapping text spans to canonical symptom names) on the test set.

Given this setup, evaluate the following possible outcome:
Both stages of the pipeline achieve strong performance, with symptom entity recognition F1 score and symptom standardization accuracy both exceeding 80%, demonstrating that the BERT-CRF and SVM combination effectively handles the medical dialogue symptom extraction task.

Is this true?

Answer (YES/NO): YES